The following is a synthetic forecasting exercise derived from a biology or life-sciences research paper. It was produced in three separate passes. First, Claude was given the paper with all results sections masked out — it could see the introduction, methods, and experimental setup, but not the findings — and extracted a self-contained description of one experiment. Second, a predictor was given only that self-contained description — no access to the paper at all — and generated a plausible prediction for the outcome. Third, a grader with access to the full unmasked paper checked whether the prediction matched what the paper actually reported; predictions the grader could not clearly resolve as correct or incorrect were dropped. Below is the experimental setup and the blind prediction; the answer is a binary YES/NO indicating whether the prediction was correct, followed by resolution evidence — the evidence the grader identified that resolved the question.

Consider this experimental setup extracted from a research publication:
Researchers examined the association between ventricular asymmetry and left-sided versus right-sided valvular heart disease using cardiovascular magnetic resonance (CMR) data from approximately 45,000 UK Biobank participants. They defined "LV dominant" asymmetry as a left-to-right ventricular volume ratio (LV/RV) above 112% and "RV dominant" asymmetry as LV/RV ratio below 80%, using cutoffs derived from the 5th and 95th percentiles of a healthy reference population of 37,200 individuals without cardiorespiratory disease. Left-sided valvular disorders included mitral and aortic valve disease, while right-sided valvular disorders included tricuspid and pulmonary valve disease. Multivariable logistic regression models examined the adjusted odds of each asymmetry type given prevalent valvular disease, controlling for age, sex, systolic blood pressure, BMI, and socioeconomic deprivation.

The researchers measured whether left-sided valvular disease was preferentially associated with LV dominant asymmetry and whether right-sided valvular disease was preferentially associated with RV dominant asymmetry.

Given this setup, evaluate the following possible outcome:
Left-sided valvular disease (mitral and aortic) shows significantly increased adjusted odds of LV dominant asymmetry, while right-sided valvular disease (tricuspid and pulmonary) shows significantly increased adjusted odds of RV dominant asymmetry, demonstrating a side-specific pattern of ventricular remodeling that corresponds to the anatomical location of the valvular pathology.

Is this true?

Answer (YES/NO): YES